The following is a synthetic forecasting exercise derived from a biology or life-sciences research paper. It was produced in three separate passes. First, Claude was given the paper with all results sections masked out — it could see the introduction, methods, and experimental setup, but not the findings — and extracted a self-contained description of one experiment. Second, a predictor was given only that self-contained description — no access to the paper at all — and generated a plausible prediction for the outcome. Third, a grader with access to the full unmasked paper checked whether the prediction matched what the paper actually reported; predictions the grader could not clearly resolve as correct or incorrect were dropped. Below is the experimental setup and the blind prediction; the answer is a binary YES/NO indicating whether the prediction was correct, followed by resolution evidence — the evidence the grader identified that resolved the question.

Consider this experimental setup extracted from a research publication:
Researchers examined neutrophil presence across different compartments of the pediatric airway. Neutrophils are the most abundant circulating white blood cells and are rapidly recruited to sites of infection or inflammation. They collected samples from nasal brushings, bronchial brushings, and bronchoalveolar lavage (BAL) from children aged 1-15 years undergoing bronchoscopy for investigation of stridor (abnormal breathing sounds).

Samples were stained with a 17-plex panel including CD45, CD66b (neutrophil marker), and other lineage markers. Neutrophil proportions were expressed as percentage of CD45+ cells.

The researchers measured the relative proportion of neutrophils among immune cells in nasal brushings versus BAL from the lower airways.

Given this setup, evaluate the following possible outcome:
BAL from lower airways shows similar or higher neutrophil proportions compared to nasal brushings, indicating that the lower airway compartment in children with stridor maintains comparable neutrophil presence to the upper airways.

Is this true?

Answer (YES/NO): NO